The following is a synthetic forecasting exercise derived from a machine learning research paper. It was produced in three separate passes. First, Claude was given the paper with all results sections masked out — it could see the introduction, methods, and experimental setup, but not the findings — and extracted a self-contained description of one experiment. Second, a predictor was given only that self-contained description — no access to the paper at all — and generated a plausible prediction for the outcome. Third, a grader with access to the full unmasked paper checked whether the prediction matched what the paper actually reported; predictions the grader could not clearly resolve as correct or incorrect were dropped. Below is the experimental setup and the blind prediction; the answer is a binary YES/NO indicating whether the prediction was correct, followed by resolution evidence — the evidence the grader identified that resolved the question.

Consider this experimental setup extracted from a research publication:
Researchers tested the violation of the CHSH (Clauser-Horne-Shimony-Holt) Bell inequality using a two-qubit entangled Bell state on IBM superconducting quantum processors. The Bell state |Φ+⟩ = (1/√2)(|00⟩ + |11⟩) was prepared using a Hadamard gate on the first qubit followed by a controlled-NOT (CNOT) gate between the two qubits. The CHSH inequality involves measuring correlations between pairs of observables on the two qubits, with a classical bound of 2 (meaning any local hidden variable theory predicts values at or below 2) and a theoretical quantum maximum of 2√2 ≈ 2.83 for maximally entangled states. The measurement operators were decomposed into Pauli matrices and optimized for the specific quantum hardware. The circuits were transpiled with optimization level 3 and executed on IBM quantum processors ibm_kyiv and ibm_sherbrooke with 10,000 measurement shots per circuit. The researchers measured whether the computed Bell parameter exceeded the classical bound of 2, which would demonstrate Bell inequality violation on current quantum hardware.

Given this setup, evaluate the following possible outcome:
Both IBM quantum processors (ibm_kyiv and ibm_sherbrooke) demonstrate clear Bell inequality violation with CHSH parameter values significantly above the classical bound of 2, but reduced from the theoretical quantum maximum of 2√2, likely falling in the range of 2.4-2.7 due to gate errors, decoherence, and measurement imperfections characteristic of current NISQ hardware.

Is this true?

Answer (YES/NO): NO